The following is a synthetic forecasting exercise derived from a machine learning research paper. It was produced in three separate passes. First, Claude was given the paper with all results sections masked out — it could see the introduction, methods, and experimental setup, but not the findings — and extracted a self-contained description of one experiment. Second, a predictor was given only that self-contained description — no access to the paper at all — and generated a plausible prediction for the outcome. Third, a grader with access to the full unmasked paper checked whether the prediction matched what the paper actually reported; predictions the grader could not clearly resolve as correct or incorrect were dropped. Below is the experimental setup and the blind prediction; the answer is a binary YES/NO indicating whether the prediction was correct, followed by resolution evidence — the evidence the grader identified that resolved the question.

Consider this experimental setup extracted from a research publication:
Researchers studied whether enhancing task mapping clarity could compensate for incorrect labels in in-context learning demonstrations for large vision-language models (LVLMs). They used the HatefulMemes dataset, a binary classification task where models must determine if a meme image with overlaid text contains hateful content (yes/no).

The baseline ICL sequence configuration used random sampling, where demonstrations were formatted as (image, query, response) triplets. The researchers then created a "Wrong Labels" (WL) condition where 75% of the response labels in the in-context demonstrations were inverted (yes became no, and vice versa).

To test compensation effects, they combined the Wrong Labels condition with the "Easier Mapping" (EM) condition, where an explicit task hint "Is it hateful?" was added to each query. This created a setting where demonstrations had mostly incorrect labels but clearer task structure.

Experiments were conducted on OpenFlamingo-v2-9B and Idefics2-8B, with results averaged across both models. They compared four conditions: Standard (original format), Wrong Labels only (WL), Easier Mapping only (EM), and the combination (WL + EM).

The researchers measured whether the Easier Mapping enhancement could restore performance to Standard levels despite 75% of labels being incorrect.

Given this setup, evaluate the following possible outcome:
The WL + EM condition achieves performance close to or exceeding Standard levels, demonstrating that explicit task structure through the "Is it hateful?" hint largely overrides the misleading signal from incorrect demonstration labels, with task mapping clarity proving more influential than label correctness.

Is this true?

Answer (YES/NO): YES